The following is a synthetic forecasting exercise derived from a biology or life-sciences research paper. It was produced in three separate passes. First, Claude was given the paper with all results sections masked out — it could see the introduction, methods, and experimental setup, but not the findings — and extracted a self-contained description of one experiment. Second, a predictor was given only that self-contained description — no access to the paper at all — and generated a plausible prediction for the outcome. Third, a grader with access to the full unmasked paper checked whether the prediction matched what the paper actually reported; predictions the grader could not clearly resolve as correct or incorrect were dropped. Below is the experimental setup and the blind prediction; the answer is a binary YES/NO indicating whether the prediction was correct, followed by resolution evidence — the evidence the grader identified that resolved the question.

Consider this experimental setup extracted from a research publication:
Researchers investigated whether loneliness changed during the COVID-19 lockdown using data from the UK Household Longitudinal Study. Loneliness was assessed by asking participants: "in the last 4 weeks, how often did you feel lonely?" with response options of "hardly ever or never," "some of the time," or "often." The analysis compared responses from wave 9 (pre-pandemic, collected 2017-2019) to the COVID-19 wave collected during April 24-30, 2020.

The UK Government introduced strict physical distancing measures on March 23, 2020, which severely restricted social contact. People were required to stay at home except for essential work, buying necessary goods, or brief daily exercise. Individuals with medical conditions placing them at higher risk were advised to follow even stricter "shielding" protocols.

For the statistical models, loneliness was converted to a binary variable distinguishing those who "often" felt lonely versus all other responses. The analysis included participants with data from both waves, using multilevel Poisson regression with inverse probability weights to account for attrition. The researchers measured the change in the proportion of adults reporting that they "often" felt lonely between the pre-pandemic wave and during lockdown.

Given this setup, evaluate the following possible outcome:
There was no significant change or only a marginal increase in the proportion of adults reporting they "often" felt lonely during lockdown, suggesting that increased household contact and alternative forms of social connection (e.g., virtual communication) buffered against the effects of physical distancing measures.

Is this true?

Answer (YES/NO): YES